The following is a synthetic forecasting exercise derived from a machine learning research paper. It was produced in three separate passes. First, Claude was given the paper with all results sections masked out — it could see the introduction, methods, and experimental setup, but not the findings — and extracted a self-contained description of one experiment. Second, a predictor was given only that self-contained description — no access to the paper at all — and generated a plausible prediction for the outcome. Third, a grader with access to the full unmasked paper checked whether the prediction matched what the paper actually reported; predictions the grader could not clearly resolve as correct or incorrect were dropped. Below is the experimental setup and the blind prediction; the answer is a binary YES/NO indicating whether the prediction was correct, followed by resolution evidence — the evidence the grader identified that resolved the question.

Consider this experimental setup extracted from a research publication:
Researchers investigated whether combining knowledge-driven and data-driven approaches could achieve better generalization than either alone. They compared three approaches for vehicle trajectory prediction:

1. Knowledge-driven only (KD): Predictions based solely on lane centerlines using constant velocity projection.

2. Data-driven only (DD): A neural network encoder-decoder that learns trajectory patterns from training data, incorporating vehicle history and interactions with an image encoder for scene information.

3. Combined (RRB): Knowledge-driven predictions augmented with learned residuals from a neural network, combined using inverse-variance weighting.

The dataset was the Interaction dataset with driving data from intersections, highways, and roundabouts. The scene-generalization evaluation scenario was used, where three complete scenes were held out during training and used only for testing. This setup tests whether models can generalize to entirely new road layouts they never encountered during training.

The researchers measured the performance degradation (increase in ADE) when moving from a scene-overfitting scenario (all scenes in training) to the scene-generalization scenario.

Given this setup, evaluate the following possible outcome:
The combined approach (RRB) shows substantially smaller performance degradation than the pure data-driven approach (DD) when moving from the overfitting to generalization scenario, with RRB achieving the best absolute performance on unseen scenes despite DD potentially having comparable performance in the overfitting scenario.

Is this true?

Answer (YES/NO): NO